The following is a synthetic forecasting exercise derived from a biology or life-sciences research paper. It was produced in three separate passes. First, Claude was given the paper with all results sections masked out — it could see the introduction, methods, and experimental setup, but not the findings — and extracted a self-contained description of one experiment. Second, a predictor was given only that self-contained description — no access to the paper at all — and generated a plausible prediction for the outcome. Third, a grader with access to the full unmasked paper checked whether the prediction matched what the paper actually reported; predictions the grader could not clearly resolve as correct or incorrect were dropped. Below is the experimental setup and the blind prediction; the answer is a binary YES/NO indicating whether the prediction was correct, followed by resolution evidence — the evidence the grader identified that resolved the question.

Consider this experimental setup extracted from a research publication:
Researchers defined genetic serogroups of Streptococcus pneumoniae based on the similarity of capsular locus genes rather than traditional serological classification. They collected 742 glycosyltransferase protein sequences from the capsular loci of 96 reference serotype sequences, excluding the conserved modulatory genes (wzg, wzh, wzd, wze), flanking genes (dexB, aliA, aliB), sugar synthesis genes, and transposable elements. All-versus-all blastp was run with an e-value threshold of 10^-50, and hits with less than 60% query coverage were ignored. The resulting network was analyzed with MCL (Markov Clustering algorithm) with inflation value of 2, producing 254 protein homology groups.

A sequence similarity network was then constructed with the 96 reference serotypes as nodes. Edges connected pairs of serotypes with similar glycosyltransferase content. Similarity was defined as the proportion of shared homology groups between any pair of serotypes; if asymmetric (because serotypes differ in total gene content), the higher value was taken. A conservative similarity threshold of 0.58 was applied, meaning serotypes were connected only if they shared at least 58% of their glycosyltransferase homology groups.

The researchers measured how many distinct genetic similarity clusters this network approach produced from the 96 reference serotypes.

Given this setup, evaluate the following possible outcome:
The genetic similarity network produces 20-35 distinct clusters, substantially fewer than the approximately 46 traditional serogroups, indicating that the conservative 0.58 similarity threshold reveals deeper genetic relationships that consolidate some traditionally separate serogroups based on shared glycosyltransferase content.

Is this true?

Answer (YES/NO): NO